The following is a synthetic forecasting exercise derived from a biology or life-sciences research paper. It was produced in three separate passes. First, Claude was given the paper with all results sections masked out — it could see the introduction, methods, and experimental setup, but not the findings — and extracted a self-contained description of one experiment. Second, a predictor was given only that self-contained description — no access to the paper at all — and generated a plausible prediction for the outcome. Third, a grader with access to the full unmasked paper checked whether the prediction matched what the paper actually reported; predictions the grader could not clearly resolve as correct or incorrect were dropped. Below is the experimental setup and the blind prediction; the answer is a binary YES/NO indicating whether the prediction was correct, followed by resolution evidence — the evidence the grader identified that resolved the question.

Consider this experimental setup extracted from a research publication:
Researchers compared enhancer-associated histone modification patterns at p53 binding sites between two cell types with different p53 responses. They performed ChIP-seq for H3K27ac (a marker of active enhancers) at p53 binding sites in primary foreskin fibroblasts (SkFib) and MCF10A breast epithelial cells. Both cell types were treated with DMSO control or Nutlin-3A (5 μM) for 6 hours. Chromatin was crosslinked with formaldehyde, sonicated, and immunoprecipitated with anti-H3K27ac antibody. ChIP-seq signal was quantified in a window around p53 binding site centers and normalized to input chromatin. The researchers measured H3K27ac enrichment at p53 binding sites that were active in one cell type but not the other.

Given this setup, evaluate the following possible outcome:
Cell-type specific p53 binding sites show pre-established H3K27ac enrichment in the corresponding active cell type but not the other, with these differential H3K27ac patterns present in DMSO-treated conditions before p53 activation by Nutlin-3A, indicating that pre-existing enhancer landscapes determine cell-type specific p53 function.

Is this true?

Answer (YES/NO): YES